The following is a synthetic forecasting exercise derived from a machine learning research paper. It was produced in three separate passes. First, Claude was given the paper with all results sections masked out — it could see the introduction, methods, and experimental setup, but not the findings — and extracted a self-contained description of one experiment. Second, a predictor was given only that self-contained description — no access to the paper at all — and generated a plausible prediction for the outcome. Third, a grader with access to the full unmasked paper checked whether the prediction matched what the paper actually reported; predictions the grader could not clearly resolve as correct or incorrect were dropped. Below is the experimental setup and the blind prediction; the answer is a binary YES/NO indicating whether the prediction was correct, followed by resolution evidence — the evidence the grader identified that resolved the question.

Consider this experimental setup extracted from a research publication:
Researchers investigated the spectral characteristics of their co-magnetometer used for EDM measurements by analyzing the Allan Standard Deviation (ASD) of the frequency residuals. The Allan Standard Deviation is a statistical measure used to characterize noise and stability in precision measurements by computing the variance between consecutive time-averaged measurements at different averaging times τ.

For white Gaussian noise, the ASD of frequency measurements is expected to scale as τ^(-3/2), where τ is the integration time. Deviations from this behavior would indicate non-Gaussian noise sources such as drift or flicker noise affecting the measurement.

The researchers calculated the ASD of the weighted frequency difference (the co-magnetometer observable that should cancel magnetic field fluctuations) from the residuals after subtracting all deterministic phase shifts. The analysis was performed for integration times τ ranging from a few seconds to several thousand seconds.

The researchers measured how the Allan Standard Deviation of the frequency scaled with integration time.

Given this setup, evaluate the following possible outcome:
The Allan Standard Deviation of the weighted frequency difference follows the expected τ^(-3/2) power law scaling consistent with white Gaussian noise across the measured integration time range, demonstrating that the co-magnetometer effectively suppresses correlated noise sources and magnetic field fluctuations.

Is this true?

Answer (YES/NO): NO